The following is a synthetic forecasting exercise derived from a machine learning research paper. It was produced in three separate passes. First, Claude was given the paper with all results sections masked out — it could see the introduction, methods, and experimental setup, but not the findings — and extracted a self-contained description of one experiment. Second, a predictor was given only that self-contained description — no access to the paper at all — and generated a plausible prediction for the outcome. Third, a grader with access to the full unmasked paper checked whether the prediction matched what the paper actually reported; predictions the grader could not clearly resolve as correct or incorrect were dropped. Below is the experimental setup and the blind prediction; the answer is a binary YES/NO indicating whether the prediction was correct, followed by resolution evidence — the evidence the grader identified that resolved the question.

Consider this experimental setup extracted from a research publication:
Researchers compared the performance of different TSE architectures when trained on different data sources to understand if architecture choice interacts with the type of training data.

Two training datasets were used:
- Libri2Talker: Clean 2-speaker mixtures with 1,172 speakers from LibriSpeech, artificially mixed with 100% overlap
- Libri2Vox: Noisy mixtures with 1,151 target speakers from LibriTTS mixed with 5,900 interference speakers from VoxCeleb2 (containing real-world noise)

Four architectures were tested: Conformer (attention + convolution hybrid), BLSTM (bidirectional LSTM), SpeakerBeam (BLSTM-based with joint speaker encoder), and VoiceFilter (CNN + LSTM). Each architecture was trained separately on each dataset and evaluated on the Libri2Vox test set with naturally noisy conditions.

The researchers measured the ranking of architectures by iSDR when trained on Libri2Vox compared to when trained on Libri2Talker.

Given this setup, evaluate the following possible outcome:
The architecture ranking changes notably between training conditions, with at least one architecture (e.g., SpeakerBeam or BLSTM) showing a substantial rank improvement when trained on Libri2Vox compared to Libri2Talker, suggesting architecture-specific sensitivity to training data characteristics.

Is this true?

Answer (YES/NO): YES